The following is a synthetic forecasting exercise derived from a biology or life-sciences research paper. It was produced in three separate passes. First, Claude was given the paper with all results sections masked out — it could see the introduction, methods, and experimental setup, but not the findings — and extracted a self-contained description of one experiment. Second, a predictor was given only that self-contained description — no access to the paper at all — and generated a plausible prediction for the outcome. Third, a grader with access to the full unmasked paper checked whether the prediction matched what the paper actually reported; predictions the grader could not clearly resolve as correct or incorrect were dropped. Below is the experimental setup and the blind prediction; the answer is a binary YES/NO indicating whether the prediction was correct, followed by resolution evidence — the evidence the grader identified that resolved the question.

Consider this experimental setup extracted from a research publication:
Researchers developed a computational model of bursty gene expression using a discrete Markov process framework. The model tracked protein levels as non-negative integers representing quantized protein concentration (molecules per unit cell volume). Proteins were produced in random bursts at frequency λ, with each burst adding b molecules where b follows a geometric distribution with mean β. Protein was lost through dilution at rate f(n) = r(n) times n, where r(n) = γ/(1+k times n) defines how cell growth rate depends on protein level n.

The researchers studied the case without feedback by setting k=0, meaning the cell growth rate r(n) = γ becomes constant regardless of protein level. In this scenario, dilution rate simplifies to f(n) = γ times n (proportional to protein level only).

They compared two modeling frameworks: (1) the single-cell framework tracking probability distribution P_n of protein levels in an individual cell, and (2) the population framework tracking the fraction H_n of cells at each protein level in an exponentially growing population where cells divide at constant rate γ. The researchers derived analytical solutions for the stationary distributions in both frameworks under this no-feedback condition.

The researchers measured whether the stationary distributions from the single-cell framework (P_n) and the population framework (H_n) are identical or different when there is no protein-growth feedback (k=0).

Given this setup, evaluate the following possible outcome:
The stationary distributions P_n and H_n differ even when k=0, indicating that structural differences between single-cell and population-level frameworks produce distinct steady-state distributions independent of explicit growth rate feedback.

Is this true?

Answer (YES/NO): NO